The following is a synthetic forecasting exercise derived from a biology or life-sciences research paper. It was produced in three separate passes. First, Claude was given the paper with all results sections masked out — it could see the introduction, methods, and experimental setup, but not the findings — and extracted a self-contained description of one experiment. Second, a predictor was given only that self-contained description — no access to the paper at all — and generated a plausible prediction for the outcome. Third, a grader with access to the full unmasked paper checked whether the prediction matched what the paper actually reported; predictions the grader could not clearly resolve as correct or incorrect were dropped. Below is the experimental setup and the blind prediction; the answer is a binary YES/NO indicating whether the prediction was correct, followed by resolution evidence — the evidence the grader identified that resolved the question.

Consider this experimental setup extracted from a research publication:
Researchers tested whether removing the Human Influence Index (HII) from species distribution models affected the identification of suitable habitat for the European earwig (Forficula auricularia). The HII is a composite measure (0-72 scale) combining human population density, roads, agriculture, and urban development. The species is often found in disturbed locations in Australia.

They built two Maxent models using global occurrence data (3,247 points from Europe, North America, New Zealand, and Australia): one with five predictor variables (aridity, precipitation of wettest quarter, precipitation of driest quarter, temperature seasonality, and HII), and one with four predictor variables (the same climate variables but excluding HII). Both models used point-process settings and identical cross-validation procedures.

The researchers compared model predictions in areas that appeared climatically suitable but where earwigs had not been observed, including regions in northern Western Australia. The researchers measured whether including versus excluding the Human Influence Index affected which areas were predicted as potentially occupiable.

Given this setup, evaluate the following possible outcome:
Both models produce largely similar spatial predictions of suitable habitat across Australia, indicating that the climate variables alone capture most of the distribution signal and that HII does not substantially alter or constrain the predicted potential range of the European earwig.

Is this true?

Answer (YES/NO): NO